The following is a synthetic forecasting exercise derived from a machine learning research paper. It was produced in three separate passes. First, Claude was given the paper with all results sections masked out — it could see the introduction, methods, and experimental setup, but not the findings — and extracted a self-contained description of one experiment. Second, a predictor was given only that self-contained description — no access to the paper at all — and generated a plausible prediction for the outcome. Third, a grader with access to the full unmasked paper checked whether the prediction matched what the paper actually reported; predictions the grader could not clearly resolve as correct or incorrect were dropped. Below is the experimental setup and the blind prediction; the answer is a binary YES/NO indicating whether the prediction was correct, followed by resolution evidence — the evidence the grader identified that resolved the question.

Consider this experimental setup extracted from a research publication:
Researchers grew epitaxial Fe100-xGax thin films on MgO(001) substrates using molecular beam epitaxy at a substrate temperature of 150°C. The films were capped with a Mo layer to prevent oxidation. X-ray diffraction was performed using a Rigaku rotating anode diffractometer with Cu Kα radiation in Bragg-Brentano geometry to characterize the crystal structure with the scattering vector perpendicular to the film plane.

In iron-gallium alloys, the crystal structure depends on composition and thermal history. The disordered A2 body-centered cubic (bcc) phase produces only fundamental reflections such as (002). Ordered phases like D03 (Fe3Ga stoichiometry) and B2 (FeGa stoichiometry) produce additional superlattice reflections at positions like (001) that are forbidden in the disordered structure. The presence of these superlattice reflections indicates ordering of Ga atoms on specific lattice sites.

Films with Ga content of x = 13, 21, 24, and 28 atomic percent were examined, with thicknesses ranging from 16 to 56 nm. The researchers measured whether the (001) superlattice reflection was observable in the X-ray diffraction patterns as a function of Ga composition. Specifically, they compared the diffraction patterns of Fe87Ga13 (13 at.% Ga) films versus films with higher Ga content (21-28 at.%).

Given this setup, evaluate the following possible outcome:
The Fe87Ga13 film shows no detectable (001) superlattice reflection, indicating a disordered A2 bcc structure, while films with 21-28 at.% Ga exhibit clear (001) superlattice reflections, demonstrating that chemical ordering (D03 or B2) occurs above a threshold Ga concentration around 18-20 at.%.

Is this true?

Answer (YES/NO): YES